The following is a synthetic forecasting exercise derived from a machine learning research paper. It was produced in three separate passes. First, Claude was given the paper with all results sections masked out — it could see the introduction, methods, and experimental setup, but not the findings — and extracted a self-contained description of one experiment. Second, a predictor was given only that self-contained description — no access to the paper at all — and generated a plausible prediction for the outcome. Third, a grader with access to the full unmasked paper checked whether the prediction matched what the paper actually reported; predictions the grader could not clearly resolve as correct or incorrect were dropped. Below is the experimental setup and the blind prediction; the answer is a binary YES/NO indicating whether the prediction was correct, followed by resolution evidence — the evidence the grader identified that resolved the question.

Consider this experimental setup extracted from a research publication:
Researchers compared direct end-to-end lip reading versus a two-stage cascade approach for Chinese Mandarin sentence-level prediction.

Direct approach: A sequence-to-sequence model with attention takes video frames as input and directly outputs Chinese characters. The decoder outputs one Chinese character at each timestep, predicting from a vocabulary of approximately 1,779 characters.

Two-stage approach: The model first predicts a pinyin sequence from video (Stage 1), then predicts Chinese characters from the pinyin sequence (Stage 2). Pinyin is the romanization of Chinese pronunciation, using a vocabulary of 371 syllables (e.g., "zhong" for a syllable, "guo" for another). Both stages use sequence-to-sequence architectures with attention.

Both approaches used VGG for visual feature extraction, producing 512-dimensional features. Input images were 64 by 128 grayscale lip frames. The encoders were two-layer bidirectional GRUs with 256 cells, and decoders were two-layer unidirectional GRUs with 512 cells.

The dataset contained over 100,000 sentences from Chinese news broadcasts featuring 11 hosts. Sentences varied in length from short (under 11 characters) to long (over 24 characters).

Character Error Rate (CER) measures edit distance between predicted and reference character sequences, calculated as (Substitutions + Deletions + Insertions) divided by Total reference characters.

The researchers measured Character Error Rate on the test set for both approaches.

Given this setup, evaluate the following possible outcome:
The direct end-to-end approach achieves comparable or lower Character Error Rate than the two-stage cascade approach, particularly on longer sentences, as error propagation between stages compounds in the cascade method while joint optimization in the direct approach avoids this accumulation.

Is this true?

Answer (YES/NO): NO